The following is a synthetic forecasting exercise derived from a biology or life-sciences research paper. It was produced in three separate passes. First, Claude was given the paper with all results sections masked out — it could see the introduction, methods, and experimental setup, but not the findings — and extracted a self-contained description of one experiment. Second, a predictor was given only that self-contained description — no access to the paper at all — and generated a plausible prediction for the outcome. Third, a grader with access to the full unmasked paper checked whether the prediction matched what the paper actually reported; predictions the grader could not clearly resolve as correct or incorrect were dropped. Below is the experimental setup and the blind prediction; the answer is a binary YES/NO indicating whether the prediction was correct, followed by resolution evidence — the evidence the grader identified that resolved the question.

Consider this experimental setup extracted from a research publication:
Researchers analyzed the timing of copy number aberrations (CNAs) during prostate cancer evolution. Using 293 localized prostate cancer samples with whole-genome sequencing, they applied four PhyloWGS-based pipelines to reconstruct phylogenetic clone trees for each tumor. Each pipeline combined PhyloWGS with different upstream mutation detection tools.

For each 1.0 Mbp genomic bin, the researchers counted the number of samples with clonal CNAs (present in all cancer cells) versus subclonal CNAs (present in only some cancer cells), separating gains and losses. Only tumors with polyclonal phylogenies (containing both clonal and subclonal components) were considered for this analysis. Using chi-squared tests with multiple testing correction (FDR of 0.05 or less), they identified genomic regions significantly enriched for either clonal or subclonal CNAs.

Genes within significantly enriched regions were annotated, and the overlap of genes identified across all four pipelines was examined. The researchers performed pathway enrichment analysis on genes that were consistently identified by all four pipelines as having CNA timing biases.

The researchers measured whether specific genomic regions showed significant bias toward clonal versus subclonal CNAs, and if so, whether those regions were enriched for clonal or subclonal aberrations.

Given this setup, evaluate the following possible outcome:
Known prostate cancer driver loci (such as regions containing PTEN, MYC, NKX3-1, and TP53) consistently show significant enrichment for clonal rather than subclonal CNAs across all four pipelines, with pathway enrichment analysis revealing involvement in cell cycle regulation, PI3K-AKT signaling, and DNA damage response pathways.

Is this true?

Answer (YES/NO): NO